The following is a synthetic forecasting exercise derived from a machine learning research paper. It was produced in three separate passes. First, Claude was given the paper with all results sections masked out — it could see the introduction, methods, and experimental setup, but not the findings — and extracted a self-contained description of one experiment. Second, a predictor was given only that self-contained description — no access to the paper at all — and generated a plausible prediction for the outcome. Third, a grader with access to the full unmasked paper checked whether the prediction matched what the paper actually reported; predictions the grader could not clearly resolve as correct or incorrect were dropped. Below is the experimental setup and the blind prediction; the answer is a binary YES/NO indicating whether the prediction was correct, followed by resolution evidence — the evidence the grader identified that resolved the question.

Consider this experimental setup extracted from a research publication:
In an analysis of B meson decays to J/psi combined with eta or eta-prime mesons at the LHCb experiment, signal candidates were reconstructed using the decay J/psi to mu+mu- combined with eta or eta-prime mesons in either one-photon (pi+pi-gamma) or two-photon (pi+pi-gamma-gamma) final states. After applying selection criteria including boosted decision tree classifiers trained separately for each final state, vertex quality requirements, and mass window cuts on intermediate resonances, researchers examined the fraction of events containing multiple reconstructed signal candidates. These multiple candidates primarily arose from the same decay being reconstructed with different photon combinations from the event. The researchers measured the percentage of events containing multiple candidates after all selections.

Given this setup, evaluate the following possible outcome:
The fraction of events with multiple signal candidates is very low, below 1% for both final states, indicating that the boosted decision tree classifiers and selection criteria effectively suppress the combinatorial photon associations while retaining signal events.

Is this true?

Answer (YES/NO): NO